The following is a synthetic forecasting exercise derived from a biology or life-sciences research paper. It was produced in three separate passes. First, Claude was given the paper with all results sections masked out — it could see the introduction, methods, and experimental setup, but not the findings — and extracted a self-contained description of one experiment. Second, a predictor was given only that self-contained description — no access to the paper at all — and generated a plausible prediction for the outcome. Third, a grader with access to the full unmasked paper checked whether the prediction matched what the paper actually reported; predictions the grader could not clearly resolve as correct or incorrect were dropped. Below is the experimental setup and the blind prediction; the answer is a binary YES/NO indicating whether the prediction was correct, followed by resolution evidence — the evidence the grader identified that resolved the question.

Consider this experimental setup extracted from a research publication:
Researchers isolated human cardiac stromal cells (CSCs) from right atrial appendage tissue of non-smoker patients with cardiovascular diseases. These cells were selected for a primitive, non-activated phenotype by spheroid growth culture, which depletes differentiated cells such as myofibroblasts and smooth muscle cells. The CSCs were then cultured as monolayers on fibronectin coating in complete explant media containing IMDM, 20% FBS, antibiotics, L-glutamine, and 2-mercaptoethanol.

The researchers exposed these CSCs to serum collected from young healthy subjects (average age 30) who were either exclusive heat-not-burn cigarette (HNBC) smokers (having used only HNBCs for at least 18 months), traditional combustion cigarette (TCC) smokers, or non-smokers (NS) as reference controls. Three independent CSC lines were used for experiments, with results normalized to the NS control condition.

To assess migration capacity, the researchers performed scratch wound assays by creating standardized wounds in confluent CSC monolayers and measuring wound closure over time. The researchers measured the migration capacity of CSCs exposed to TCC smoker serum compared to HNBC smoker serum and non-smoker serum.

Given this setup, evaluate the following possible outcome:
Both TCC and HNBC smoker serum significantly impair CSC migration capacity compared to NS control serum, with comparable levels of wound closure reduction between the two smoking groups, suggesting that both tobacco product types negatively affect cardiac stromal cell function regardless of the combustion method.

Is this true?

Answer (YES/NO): NO